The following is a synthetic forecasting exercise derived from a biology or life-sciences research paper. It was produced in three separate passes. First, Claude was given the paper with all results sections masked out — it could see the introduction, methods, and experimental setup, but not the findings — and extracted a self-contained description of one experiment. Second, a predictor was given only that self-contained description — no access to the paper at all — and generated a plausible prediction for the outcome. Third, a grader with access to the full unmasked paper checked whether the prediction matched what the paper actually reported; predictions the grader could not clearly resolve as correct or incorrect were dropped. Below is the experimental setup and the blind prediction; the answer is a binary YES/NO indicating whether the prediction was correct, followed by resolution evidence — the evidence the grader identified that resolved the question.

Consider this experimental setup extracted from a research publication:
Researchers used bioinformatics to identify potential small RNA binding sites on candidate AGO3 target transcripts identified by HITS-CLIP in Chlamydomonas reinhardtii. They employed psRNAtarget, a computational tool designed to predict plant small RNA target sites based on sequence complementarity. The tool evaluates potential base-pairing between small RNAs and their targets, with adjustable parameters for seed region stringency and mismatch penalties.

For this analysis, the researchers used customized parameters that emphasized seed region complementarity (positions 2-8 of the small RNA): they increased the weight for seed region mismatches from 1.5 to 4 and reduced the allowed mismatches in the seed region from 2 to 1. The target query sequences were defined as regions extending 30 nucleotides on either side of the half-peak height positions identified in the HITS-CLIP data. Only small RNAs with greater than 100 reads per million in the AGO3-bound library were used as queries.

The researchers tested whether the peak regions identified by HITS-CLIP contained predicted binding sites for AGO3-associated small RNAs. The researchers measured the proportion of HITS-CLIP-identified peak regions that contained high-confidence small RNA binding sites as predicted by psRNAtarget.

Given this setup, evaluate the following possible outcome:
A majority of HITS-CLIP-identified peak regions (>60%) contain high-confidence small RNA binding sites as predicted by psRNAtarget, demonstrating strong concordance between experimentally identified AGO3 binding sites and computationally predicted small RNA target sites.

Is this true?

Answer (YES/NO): YES